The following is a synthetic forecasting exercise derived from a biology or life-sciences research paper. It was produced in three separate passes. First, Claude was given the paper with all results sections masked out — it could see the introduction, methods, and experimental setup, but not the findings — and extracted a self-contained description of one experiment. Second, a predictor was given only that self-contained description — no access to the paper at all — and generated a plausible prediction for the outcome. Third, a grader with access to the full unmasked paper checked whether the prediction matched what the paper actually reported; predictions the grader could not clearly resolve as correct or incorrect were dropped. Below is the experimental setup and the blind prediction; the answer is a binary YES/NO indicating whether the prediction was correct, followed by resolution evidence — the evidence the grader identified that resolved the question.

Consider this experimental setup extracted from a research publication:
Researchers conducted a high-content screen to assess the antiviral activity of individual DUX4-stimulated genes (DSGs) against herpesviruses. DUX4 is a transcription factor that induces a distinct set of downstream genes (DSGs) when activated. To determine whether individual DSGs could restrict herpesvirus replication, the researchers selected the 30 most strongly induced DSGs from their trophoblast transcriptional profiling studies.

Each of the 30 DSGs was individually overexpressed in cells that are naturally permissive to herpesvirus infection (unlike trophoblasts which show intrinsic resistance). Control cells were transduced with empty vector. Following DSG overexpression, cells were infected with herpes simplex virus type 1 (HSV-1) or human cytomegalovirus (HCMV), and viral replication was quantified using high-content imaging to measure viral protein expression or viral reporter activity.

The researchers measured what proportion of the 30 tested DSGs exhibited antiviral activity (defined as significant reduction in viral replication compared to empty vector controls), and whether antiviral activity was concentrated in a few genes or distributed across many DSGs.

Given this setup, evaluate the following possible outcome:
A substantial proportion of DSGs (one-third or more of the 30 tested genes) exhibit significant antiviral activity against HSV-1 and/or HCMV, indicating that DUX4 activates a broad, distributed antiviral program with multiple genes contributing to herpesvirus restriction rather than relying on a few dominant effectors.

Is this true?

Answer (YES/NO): YES